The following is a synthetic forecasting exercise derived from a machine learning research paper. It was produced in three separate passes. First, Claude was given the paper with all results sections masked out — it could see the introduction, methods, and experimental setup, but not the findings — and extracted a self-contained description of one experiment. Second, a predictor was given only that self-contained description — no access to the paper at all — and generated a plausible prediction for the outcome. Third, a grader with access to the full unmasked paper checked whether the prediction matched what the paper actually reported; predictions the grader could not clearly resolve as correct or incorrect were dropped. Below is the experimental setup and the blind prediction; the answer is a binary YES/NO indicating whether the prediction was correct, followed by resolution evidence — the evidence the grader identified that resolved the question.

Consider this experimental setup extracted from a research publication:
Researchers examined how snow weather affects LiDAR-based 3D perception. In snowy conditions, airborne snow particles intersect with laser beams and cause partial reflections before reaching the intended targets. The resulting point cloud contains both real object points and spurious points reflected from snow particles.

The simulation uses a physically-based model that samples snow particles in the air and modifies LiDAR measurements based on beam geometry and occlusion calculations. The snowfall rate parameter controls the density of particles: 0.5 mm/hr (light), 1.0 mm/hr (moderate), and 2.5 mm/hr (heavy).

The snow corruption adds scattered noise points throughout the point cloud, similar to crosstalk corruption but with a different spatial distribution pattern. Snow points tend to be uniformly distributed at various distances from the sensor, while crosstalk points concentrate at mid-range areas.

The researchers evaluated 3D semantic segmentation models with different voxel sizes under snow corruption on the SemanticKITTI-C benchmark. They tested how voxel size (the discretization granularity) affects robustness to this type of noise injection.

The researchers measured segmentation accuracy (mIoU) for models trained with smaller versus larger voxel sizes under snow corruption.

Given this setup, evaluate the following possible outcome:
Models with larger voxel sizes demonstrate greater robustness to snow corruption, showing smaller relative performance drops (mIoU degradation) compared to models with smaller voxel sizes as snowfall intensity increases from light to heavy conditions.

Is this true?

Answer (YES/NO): NO